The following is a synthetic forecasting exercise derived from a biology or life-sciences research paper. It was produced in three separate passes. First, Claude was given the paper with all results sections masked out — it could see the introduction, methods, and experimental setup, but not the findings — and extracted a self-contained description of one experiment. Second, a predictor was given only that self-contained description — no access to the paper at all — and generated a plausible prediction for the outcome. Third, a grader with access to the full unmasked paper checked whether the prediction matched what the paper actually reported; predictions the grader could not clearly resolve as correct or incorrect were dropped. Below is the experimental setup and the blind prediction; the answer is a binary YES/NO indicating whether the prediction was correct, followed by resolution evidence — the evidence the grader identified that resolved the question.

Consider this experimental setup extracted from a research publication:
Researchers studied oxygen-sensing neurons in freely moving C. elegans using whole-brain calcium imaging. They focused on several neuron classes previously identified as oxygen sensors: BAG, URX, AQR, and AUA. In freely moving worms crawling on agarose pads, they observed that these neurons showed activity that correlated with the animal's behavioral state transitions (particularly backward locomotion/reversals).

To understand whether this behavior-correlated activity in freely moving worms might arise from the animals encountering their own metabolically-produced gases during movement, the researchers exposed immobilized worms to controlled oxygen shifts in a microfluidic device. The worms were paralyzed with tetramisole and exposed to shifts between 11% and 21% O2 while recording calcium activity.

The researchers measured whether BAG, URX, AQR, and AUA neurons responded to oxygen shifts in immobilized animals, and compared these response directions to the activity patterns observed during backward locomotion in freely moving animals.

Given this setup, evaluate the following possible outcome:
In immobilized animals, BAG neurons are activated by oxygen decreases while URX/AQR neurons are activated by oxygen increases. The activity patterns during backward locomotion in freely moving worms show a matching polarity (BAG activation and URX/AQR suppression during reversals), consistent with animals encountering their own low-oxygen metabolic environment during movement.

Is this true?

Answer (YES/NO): NO